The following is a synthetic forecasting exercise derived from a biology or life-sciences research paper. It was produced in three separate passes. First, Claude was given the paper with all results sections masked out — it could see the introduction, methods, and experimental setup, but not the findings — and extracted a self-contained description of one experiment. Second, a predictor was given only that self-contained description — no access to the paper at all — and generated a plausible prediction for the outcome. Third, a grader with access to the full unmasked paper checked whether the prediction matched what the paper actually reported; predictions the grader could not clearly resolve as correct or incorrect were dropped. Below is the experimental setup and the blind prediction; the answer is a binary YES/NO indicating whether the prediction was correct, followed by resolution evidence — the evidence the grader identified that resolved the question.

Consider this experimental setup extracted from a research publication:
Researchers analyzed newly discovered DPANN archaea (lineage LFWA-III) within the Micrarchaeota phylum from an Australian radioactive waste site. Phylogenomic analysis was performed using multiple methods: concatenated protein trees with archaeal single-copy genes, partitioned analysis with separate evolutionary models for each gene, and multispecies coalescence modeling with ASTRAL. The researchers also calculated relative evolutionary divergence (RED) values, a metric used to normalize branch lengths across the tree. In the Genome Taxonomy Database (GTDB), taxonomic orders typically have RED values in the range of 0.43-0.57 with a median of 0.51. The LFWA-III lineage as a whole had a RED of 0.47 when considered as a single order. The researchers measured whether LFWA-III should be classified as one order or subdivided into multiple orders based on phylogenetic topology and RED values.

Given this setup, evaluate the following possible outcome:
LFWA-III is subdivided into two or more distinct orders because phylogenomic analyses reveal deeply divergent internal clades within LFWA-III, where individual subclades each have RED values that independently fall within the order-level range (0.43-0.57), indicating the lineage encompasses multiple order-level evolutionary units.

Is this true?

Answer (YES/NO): YES